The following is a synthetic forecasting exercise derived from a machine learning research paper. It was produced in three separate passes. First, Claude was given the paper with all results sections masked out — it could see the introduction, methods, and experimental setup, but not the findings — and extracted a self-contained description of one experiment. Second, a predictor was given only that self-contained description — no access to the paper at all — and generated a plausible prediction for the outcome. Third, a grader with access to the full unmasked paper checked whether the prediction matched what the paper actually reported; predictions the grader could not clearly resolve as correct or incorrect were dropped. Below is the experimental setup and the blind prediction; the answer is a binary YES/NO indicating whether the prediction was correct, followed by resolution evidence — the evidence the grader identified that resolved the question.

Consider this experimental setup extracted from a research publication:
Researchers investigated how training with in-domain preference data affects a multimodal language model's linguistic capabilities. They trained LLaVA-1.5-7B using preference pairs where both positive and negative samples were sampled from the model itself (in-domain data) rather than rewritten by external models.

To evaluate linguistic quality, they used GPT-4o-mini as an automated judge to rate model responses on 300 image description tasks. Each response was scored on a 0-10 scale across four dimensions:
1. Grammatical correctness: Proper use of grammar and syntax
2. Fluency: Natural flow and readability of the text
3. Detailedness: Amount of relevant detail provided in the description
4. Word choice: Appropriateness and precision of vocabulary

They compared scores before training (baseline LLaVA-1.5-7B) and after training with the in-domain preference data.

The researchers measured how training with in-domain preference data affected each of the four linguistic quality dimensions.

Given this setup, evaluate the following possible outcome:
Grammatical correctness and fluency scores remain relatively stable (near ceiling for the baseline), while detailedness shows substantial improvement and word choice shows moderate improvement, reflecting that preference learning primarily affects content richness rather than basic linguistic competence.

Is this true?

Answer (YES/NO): NO